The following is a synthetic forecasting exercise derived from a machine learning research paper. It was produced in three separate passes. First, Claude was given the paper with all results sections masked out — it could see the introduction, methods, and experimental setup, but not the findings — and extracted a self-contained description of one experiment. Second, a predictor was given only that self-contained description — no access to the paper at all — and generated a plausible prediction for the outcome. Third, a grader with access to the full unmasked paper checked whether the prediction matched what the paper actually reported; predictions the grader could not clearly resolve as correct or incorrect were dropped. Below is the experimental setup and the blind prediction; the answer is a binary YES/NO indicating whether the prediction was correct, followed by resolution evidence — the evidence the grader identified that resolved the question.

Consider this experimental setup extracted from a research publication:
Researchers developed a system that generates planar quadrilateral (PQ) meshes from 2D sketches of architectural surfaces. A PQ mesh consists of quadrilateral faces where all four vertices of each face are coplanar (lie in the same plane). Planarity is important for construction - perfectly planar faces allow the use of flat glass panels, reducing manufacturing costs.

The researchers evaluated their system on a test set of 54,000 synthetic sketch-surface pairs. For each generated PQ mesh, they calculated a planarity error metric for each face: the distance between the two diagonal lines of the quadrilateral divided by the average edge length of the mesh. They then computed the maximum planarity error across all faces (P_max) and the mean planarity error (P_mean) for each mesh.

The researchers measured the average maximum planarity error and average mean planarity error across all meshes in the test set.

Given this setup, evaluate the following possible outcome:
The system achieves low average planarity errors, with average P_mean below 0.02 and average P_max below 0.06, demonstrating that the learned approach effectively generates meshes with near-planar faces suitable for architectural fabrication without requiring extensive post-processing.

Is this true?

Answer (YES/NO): YES